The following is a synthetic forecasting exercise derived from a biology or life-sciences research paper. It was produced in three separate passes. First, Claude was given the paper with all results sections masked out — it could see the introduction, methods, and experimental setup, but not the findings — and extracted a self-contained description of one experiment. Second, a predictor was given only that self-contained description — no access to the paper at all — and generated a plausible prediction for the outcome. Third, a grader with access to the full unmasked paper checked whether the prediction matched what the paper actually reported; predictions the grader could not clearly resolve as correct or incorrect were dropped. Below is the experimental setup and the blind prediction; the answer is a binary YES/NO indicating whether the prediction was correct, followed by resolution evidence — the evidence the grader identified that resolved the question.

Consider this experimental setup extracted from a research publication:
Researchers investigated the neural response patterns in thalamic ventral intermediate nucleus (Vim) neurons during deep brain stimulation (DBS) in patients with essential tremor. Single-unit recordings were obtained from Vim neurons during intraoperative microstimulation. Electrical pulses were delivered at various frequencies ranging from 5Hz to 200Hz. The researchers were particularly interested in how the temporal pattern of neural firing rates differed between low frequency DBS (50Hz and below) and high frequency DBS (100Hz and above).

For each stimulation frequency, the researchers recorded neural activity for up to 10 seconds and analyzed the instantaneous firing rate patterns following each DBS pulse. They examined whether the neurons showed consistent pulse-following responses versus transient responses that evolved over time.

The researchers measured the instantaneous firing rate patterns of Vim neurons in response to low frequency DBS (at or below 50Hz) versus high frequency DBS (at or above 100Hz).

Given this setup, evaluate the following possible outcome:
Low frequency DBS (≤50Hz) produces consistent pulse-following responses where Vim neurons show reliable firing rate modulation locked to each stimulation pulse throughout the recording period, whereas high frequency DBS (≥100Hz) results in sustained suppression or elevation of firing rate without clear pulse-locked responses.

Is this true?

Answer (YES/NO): NO